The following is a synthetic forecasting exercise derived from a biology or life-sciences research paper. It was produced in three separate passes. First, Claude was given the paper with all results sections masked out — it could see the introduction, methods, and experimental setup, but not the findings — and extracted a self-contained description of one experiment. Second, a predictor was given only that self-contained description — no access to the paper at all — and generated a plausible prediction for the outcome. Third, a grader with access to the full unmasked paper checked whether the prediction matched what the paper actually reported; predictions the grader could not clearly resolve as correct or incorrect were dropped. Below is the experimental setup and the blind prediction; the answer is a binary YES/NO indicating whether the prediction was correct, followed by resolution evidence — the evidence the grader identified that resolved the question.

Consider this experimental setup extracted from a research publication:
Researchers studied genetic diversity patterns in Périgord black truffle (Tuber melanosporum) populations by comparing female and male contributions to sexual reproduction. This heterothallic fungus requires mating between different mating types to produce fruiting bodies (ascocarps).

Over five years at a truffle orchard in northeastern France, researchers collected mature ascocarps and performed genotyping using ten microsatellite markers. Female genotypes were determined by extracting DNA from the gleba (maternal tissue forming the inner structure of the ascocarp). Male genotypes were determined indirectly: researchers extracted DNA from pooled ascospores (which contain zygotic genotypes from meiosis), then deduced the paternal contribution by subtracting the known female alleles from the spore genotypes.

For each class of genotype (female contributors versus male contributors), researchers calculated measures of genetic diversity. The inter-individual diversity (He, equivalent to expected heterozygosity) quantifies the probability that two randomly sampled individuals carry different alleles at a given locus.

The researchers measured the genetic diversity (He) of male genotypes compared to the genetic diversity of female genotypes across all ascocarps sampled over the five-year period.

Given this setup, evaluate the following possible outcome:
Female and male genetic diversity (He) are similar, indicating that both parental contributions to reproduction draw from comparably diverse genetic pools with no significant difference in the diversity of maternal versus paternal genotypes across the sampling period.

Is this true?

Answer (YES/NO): NO